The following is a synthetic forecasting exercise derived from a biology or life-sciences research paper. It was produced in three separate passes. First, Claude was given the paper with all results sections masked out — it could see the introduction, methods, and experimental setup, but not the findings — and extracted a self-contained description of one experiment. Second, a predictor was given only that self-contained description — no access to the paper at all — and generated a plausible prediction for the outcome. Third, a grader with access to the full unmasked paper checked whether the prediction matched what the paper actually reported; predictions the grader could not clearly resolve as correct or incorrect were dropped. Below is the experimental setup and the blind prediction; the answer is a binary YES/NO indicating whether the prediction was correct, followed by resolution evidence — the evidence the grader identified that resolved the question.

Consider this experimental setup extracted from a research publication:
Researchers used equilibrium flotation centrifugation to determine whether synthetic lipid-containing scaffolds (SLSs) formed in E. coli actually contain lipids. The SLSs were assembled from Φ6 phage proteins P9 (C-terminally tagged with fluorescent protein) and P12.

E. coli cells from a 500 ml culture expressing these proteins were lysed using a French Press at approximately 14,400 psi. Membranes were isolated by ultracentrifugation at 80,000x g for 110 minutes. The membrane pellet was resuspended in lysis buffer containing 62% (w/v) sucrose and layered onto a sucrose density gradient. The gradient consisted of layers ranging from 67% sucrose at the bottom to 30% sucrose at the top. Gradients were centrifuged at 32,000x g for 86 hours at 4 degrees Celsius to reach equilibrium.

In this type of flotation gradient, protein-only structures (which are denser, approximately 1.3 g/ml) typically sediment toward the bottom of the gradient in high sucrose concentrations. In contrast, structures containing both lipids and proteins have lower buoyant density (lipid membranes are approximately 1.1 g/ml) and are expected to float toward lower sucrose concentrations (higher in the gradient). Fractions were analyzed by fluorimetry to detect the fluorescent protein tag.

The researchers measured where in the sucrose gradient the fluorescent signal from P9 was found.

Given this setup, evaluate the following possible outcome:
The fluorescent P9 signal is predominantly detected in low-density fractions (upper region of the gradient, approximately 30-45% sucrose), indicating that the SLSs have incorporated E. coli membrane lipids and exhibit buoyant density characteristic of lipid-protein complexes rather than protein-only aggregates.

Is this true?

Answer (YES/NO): YES